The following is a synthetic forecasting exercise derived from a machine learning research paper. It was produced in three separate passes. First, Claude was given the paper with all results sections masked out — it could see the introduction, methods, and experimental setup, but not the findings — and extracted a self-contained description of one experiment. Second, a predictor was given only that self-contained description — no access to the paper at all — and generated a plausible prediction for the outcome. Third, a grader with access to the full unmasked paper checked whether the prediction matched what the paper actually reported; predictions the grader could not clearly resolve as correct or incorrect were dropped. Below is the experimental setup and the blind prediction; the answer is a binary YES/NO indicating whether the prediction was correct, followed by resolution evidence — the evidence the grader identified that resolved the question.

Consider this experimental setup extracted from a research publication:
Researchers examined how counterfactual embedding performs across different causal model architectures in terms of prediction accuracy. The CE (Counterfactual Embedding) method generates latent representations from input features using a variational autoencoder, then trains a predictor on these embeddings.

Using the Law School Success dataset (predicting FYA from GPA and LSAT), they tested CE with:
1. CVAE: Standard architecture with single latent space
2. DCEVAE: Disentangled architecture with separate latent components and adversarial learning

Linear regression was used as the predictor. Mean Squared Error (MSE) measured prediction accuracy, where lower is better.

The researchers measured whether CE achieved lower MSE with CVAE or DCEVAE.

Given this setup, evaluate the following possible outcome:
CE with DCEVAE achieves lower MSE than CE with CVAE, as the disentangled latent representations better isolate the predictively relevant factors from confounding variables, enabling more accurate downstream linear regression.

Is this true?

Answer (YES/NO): YES